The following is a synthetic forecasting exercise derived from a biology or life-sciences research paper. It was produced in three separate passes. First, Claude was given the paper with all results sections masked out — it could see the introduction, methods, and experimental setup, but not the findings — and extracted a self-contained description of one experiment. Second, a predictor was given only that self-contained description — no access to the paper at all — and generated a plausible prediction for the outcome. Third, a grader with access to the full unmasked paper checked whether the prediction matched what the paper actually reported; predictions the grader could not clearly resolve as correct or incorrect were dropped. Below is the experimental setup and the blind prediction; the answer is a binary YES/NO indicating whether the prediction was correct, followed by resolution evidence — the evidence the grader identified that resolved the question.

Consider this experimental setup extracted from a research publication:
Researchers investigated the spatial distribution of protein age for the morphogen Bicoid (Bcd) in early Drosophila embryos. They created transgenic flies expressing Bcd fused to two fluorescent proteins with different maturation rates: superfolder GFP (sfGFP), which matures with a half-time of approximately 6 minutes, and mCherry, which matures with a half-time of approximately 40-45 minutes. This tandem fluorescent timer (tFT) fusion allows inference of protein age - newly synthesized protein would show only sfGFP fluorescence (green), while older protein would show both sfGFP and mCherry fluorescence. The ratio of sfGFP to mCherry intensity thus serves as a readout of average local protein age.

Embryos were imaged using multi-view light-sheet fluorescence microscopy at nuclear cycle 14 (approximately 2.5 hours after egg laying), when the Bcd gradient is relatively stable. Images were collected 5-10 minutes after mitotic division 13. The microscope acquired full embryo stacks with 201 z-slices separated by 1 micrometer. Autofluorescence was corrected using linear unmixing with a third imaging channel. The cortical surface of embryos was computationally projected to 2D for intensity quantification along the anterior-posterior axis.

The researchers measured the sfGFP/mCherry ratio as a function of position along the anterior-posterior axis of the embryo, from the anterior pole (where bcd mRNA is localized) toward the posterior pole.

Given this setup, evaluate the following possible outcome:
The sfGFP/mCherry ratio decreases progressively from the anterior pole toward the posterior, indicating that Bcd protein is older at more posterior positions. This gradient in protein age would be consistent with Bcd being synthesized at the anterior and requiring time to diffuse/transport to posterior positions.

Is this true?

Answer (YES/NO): YES